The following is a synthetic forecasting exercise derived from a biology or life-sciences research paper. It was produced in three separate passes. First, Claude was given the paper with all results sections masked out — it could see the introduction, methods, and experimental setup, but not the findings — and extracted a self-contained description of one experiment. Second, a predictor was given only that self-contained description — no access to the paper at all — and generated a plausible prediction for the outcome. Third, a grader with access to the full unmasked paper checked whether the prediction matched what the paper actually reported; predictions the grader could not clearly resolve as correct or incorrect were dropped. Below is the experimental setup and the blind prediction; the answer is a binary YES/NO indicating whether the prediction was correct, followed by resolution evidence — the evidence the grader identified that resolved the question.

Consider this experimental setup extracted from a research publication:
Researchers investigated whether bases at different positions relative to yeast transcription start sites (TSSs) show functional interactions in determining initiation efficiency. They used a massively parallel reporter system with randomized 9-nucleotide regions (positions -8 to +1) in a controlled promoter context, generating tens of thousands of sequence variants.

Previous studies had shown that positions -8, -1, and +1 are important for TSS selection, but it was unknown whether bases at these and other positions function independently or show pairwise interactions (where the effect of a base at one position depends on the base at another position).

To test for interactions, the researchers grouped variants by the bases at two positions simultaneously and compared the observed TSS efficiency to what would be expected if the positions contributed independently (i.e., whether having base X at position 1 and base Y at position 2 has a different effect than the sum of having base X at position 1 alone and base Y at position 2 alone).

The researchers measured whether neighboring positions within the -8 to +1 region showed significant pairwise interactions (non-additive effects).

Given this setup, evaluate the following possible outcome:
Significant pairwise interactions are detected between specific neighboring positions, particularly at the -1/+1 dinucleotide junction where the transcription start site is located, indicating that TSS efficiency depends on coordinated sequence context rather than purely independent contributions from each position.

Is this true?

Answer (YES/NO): NO